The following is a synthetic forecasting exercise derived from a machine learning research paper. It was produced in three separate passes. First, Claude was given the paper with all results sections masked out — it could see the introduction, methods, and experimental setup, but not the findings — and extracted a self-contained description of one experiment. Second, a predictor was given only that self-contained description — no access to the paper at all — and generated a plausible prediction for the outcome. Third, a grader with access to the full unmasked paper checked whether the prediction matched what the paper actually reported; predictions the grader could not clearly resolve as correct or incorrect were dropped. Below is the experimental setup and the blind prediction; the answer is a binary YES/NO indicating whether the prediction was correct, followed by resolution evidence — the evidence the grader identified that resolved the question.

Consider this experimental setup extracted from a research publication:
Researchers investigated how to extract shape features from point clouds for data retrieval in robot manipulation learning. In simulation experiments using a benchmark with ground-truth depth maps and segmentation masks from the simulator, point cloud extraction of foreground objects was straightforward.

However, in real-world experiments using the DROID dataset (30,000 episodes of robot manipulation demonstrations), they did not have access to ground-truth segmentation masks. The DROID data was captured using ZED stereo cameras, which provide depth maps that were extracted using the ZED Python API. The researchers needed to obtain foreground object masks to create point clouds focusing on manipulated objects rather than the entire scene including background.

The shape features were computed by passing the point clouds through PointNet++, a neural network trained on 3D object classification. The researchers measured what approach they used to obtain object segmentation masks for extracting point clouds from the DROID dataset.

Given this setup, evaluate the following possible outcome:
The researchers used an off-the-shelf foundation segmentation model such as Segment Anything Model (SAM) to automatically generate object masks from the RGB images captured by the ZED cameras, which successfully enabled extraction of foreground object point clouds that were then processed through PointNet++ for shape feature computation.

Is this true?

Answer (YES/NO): NO